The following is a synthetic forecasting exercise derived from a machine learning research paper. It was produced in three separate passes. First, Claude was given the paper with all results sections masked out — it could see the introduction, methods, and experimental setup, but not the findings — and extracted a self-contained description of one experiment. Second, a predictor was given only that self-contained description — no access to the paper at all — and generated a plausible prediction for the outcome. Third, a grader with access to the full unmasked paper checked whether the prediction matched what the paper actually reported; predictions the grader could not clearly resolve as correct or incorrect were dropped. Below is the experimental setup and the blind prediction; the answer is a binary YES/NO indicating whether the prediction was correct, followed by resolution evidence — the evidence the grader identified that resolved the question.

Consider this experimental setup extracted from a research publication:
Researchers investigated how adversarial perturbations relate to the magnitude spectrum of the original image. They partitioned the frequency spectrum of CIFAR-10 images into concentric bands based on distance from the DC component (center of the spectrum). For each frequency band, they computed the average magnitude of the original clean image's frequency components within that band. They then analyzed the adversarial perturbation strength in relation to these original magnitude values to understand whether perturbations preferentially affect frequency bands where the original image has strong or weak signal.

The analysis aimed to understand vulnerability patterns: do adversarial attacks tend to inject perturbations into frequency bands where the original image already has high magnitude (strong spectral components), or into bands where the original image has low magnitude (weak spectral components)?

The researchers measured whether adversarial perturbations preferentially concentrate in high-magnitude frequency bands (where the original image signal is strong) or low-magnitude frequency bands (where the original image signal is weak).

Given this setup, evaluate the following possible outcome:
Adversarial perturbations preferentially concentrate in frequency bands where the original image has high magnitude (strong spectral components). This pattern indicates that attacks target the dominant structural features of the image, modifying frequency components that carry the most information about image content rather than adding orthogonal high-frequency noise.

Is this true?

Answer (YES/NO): NO